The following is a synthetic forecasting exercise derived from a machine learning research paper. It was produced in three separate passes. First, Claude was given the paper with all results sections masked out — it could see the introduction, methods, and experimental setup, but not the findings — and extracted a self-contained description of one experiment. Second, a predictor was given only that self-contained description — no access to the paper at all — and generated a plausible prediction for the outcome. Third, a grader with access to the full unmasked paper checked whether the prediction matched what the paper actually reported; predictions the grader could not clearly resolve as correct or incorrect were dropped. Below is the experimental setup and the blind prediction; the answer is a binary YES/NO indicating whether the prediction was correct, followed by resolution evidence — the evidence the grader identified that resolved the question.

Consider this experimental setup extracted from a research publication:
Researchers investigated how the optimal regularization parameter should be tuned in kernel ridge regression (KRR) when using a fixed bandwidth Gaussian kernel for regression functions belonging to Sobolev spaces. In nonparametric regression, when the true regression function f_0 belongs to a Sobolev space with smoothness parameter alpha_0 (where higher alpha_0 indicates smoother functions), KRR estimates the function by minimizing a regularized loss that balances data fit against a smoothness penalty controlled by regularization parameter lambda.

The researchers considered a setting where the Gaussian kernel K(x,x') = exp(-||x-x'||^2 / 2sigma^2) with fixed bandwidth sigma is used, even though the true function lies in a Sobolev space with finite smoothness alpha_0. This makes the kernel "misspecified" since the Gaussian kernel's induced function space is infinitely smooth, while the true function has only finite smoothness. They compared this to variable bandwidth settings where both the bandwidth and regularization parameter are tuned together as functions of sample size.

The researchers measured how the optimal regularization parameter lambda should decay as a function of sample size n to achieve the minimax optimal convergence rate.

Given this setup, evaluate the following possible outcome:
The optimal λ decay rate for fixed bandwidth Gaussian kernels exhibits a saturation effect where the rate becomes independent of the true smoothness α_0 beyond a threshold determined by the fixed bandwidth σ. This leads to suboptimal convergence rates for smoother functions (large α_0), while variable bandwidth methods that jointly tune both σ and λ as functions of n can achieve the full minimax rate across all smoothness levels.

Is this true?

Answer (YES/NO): NO